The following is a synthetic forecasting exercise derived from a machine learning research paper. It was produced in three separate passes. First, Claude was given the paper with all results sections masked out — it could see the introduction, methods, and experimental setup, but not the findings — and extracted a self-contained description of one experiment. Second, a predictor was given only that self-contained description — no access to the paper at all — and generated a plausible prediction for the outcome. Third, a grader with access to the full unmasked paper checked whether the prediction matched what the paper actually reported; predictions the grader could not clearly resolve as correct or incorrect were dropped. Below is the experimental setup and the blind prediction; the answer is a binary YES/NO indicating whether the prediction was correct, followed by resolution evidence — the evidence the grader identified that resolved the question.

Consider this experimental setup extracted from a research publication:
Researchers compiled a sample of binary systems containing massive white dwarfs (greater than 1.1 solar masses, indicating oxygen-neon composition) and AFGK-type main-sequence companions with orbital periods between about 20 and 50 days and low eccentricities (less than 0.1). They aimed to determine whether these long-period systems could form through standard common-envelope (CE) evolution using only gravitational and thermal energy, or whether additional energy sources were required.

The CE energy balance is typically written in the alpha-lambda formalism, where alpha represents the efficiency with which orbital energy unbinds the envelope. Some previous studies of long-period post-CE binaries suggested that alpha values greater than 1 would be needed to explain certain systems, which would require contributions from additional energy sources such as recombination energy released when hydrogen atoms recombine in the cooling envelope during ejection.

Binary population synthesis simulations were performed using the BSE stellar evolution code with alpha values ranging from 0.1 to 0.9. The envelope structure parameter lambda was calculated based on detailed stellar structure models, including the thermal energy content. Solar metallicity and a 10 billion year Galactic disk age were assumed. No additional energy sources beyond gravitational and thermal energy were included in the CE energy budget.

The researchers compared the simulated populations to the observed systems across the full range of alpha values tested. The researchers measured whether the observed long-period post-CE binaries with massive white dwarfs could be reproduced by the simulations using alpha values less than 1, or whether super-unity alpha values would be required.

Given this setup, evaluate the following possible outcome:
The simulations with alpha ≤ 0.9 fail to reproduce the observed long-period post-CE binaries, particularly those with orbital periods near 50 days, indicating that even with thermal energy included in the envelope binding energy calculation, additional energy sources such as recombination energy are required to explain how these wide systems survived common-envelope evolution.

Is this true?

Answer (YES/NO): NO